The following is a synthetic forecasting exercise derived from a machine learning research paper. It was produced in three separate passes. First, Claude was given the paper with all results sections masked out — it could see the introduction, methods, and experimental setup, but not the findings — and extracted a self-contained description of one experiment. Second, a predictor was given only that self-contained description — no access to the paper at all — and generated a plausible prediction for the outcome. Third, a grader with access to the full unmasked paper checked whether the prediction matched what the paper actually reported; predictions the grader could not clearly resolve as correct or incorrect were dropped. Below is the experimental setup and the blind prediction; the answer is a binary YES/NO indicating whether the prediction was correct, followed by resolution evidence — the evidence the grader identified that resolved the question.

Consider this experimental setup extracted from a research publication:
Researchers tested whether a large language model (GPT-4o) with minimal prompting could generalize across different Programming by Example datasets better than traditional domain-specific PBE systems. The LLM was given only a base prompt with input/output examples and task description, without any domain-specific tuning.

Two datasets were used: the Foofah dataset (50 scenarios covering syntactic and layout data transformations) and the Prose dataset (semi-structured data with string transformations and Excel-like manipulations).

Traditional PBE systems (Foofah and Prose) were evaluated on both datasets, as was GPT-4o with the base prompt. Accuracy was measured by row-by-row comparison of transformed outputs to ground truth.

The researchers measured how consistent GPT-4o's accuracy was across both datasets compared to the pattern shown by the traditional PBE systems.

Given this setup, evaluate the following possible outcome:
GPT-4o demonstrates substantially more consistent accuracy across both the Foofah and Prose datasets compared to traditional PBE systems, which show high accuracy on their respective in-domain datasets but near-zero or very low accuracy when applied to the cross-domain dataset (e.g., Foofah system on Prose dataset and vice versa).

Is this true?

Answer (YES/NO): NO